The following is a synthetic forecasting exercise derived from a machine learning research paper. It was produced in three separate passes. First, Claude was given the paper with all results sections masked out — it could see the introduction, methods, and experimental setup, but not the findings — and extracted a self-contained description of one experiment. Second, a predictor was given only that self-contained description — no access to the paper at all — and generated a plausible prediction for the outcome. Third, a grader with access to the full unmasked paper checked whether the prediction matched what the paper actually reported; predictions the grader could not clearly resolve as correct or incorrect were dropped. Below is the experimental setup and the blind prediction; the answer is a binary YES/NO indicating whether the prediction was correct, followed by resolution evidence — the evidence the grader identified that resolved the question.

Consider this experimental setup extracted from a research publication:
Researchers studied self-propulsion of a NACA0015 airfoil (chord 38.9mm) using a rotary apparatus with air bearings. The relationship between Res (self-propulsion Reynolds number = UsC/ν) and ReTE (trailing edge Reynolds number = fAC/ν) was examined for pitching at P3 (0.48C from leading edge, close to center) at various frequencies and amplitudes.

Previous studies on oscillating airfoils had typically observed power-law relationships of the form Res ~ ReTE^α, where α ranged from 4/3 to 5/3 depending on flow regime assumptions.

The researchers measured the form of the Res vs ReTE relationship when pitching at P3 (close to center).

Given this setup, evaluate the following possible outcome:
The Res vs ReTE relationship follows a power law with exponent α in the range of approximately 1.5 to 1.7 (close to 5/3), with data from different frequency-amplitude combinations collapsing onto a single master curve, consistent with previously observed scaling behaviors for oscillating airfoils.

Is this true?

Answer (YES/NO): NO